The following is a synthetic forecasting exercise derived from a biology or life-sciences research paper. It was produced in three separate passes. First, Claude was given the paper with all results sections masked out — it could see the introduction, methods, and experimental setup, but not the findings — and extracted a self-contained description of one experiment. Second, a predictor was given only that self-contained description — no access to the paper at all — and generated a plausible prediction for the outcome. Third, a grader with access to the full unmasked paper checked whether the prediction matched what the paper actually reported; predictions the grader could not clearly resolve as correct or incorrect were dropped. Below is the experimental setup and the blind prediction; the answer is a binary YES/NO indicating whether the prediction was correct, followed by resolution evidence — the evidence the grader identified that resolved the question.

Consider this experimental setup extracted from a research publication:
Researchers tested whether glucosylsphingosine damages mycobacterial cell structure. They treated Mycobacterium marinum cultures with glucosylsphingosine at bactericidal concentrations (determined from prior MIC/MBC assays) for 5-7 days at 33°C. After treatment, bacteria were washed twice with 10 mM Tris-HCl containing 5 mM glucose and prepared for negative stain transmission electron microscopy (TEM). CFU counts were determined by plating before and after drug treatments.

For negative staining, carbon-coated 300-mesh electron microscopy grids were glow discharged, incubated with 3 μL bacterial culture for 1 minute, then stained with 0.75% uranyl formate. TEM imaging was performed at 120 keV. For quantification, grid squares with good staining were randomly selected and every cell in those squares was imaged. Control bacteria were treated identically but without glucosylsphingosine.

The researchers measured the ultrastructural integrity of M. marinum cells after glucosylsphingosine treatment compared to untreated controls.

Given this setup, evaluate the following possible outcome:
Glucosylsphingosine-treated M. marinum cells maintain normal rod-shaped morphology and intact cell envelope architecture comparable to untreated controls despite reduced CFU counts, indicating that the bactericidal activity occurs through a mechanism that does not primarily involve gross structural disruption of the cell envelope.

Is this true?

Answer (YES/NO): NO